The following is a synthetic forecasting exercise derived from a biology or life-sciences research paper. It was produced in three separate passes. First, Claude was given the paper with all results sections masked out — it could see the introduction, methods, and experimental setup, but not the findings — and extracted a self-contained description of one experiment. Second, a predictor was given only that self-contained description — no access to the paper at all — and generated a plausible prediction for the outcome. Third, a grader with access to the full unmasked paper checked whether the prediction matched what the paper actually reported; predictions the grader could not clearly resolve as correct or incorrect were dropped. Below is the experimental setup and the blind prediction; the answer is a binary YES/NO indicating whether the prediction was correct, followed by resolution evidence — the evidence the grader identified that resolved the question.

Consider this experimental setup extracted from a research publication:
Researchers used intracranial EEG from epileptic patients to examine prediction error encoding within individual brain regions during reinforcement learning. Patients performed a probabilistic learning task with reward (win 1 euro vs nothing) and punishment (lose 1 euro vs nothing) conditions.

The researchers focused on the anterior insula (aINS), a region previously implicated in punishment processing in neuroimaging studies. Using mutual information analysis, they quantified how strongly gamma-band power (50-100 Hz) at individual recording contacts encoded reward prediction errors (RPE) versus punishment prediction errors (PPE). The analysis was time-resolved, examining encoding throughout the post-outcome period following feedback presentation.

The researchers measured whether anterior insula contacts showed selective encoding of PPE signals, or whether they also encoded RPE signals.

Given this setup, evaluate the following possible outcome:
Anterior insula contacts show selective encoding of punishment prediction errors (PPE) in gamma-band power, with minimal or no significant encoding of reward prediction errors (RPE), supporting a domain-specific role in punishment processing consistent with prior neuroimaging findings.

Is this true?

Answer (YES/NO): NO